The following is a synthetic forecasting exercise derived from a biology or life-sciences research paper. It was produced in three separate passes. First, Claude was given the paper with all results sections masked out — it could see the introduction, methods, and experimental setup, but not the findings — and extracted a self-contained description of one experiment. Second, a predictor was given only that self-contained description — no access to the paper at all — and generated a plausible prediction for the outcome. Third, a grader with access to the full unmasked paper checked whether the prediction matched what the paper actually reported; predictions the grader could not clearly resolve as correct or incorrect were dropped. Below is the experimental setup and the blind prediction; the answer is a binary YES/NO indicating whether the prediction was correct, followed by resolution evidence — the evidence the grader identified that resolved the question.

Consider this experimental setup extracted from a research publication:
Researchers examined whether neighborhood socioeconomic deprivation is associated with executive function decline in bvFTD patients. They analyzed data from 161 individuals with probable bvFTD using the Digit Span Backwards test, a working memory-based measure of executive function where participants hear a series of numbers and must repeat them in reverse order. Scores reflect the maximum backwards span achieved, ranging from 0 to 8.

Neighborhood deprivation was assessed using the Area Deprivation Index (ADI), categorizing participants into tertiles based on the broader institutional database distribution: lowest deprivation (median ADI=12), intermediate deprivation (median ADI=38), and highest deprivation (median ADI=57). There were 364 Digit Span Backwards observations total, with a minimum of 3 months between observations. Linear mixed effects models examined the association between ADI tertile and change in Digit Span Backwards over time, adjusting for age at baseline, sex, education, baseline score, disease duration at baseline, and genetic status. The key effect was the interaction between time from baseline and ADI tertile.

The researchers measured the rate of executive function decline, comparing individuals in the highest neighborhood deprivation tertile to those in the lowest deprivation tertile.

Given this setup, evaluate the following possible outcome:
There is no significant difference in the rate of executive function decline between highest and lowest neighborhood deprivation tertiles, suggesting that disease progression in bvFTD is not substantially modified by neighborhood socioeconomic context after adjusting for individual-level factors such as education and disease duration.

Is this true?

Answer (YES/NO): NO